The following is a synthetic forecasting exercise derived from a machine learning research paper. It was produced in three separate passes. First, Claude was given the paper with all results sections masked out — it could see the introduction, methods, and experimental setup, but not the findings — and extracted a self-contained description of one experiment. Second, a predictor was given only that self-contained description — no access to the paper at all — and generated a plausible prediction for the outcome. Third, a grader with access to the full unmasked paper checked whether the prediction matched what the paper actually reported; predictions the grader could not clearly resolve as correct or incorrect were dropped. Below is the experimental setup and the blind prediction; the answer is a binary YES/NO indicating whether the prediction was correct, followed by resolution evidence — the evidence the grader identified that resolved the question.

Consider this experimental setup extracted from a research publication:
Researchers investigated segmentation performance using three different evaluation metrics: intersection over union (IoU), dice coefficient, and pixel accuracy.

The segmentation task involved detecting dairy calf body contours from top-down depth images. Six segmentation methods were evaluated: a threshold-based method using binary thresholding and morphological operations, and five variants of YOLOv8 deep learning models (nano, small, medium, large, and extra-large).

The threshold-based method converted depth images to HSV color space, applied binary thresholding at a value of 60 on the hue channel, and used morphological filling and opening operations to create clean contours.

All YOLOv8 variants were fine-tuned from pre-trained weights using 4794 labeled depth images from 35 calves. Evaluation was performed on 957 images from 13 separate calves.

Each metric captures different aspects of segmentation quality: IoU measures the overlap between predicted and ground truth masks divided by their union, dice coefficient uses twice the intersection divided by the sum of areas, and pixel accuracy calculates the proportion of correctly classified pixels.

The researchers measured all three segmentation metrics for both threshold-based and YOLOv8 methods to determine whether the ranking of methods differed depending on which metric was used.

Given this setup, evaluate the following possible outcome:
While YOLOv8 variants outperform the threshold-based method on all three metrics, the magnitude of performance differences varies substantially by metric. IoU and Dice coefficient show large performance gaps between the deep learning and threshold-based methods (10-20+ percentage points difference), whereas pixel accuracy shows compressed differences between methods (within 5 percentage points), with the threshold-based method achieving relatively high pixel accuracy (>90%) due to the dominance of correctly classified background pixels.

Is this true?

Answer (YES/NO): NO